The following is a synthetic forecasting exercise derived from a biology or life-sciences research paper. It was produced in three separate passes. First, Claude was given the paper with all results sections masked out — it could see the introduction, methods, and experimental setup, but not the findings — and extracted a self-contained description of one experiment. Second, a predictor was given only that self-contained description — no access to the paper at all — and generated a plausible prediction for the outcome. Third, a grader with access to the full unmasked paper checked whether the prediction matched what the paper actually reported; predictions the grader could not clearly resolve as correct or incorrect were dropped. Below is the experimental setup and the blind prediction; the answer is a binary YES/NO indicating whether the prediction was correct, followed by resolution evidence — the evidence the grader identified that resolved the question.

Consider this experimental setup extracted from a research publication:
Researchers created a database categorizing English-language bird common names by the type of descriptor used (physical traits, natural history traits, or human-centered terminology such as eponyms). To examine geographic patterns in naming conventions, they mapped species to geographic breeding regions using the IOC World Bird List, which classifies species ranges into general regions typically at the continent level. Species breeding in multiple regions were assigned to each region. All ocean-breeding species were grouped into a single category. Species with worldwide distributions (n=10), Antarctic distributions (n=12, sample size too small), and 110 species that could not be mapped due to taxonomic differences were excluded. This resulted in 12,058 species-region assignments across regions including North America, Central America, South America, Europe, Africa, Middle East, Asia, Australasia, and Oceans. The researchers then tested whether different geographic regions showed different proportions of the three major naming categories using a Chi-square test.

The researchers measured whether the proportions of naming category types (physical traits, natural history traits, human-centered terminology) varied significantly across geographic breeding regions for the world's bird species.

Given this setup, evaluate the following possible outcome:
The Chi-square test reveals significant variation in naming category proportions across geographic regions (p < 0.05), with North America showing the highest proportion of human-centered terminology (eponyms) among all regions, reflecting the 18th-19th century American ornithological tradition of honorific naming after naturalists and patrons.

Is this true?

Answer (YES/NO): NO